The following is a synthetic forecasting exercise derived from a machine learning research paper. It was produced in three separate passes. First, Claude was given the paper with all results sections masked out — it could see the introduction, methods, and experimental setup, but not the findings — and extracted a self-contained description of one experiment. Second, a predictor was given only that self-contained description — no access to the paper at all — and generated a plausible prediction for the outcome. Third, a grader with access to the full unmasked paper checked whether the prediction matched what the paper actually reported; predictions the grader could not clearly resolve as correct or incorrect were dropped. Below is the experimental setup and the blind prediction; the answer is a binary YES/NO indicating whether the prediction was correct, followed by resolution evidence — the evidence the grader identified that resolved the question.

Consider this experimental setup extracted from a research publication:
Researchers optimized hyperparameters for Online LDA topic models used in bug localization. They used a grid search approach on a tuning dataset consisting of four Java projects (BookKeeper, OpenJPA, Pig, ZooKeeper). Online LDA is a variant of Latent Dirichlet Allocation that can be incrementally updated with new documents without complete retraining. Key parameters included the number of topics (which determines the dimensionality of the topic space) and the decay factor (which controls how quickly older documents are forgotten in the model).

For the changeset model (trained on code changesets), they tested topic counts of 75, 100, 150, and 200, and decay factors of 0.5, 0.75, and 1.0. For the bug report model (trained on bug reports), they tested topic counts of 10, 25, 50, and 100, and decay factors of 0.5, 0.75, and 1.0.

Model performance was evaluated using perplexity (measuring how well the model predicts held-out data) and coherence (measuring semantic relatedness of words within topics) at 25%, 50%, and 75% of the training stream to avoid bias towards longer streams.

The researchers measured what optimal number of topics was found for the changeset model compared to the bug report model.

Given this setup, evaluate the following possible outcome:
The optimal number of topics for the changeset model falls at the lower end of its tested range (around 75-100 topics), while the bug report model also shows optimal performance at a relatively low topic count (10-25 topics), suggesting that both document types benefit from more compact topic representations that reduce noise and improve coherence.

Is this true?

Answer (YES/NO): NO